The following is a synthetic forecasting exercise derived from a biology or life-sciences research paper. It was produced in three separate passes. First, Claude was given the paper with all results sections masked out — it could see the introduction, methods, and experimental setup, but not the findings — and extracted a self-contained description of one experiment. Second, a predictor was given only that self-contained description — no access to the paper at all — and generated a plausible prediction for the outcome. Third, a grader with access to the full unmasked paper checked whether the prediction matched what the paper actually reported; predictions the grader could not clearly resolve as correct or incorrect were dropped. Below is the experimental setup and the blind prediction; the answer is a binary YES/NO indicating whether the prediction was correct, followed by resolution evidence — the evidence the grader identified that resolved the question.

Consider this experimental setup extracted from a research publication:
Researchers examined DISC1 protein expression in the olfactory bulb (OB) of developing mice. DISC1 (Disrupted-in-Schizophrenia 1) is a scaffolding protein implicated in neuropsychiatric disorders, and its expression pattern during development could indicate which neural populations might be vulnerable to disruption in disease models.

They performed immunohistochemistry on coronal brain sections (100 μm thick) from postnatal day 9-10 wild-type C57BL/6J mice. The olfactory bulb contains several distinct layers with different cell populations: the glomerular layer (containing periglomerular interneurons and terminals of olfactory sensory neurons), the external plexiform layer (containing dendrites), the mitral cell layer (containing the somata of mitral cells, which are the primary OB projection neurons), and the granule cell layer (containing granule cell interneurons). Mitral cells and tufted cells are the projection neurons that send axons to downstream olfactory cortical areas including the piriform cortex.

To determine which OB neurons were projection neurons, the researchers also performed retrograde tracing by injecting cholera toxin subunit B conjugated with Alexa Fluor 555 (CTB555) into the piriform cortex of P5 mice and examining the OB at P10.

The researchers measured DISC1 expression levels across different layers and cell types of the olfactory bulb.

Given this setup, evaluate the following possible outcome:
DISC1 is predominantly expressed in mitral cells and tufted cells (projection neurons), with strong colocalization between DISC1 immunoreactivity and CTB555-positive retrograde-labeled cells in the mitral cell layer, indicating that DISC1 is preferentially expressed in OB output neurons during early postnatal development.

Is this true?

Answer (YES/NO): YES